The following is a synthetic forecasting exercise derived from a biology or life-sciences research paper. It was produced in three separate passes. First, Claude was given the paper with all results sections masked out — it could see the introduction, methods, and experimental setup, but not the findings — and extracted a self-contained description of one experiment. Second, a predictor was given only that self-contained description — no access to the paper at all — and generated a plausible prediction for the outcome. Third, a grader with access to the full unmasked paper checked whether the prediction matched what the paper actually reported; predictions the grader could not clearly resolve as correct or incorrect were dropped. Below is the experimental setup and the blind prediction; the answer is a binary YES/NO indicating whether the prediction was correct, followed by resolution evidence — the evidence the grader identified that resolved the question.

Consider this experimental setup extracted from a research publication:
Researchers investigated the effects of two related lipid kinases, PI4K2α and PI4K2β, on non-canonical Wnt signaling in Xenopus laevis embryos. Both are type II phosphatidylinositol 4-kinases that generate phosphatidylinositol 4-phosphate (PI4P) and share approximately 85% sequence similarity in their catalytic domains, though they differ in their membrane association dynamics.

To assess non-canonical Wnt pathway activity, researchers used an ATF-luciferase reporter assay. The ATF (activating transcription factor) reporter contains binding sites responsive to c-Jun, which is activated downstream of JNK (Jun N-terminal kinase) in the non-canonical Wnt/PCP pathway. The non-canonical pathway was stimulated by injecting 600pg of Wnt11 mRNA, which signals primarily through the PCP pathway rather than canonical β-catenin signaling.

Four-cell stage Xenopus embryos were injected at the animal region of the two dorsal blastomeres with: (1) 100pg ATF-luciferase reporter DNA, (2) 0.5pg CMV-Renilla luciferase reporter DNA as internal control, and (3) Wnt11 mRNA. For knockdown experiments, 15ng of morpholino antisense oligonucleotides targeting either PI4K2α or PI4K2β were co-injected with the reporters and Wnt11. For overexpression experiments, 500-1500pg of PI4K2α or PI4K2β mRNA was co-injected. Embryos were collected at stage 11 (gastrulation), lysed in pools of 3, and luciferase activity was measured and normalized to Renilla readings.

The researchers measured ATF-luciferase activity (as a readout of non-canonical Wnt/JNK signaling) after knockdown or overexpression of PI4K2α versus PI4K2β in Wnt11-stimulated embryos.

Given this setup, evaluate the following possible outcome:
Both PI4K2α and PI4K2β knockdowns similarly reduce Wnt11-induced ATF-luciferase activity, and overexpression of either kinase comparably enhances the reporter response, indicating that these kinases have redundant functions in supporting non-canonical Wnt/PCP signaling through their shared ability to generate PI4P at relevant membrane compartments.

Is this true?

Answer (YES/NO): NO